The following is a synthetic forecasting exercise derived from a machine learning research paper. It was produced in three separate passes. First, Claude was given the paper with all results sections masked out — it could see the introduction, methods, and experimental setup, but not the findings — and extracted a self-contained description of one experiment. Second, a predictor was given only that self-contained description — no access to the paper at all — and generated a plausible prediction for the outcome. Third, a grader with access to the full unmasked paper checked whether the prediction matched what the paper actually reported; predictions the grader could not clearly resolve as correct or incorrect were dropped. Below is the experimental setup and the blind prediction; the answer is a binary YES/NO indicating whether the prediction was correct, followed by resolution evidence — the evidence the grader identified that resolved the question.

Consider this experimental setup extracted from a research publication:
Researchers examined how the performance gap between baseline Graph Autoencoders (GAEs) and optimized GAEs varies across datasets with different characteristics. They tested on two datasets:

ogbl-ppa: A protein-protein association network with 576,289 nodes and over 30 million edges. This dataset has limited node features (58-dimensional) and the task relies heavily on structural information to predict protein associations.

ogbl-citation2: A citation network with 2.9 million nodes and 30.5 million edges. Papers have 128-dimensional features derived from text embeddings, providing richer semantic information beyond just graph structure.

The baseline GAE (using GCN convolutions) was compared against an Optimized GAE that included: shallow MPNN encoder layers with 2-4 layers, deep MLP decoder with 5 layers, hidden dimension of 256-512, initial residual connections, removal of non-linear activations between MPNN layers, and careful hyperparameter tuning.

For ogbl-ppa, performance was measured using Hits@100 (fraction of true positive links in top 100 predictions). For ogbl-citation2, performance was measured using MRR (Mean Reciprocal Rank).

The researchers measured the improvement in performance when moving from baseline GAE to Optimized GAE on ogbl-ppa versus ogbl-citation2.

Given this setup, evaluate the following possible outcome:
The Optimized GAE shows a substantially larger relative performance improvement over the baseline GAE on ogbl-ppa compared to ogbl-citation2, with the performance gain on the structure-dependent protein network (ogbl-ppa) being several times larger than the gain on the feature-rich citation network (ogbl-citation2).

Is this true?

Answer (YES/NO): YES